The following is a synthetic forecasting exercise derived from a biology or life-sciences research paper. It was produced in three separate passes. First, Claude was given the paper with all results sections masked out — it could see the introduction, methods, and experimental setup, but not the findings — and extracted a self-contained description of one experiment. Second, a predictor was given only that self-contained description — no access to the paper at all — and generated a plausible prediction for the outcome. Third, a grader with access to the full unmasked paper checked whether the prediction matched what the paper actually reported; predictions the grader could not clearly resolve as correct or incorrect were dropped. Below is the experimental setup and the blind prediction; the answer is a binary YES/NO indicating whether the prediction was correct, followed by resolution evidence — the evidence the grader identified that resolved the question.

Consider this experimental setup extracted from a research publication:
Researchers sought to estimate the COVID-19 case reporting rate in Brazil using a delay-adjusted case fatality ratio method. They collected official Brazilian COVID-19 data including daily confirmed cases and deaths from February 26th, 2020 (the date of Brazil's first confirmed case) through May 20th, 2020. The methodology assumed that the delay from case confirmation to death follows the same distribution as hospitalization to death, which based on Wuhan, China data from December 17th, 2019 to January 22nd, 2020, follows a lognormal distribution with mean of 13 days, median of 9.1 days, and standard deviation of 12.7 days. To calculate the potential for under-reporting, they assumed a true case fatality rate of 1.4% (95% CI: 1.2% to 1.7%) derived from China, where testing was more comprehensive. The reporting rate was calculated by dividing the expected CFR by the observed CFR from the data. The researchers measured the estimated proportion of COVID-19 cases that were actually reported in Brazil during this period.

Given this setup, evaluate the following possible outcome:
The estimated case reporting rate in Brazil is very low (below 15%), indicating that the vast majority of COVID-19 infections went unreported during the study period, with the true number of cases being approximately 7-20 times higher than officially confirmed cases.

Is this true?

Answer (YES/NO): YES